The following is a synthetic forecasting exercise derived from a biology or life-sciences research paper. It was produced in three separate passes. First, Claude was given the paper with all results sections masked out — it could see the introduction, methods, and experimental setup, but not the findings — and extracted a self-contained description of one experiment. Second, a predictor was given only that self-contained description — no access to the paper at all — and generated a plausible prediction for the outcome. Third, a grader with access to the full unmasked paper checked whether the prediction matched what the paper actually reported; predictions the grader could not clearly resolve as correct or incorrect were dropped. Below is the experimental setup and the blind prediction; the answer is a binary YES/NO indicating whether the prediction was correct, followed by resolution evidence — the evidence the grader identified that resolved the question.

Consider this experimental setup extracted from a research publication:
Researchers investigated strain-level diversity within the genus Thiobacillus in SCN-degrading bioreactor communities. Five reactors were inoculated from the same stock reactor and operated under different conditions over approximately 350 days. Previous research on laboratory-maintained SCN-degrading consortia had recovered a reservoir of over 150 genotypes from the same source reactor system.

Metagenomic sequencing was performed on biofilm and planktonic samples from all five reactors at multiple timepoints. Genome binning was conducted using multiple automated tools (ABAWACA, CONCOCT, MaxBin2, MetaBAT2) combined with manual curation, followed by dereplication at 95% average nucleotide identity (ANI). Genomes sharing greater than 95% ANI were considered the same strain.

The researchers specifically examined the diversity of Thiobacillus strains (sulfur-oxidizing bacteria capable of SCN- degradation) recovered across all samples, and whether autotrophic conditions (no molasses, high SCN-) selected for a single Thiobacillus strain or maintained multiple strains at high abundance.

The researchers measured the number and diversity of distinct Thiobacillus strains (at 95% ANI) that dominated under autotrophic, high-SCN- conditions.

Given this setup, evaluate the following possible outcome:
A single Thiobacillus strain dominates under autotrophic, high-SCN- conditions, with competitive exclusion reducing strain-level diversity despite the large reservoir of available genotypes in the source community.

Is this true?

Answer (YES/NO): NO